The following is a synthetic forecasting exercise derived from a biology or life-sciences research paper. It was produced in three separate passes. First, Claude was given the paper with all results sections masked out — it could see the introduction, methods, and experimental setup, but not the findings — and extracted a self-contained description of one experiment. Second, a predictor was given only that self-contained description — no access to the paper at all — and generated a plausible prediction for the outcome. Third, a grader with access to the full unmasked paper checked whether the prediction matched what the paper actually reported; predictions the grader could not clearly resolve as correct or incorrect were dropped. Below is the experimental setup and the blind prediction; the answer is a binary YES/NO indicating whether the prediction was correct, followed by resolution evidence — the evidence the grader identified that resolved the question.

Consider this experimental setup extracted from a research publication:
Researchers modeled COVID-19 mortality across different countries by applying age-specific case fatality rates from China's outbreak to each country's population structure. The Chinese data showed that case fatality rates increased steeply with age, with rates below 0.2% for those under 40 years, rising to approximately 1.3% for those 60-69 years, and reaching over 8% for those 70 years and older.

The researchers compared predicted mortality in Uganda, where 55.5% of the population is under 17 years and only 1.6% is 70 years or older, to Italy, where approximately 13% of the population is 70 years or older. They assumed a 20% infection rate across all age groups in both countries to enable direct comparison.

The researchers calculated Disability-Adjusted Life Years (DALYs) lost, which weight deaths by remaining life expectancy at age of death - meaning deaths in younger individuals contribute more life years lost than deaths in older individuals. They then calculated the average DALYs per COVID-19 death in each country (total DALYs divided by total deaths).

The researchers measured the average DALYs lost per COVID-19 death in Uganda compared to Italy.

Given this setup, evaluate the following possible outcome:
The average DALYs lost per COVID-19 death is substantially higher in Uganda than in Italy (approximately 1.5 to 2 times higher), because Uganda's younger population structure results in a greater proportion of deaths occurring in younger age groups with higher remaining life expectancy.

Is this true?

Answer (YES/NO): NO